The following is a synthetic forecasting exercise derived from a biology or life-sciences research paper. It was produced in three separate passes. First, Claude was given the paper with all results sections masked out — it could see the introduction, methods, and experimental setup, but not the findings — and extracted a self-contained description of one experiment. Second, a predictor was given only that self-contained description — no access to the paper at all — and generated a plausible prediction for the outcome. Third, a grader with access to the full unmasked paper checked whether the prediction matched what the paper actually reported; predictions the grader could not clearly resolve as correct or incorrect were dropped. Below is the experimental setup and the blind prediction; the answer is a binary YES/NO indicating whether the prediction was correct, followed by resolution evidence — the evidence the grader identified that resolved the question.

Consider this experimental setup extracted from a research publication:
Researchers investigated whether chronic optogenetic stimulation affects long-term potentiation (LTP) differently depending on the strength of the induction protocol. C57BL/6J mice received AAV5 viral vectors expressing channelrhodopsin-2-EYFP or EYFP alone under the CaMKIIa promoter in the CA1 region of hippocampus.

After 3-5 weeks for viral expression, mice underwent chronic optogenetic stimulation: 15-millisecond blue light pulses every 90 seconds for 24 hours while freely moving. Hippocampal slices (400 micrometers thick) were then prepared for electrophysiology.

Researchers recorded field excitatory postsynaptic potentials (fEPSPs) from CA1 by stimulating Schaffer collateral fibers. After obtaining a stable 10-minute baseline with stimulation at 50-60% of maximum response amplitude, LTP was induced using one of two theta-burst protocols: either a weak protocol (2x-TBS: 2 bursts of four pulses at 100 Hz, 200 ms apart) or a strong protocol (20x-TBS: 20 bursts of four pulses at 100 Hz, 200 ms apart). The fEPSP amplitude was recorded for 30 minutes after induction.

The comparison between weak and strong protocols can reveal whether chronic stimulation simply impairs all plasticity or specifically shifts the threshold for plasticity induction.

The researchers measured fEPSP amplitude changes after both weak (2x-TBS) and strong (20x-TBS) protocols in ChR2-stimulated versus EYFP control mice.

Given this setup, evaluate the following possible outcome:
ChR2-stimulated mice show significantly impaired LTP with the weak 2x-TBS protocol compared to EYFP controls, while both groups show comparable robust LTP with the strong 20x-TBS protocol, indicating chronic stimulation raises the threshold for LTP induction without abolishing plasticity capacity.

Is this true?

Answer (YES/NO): NO